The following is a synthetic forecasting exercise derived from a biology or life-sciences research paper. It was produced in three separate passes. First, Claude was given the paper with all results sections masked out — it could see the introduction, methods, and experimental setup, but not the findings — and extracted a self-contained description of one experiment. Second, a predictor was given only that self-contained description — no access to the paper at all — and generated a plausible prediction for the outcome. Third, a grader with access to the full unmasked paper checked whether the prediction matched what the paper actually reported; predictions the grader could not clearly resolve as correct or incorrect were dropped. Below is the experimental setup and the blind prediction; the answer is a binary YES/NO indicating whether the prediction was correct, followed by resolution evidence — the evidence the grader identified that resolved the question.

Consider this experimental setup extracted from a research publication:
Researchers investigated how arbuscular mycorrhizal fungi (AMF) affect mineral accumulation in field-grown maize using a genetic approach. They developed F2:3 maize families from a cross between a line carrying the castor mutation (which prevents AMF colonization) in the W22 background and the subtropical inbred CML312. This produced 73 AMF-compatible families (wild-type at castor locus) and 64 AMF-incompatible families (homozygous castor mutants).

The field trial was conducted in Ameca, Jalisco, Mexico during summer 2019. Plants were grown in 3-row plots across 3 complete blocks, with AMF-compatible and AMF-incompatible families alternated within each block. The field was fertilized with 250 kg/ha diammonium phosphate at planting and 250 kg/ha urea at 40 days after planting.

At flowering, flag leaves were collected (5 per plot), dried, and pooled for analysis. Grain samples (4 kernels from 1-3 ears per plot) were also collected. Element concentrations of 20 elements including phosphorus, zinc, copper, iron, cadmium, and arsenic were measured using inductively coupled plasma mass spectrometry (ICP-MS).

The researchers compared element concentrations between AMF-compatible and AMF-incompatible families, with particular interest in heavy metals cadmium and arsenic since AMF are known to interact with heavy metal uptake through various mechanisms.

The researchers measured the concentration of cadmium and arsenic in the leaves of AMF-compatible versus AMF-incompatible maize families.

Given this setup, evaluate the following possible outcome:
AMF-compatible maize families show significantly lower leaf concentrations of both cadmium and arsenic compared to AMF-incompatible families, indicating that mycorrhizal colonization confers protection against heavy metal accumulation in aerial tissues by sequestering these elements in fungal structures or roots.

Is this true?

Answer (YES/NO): NO